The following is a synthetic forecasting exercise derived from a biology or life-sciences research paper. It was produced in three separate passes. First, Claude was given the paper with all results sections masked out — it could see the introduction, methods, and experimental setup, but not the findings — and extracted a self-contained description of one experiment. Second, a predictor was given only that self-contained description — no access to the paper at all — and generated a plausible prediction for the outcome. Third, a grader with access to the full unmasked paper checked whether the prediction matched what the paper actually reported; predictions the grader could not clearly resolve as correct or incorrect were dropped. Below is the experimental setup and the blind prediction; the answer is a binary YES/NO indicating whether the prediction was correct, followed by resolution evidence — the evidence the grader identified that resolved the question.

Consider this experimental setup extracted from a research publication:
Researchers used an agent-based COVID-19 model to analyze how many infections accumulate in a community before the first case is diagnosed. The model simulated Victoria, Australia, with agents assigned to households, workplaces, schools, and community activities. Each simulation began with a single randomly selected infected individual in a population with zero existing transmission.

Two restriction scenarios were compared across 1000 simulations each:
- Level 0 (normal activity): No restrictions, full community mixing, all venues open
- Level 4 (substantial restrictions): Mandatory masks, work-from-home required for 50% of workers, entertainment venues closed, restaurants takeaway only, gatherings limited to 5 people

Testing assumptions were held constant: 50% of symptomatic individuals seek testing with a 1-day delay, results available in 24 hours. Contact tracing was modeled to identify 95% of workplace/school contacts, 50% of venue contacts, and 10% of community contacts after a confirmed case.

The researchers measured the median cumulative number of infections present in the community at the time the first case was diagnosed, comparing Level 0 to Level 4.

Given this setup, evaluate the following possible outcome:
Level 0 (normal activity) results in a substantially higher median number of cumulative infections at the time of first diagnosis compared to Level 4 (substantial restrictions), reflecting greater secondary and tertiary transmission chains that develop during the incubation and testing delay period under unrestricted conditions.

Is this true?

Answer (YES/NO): YES